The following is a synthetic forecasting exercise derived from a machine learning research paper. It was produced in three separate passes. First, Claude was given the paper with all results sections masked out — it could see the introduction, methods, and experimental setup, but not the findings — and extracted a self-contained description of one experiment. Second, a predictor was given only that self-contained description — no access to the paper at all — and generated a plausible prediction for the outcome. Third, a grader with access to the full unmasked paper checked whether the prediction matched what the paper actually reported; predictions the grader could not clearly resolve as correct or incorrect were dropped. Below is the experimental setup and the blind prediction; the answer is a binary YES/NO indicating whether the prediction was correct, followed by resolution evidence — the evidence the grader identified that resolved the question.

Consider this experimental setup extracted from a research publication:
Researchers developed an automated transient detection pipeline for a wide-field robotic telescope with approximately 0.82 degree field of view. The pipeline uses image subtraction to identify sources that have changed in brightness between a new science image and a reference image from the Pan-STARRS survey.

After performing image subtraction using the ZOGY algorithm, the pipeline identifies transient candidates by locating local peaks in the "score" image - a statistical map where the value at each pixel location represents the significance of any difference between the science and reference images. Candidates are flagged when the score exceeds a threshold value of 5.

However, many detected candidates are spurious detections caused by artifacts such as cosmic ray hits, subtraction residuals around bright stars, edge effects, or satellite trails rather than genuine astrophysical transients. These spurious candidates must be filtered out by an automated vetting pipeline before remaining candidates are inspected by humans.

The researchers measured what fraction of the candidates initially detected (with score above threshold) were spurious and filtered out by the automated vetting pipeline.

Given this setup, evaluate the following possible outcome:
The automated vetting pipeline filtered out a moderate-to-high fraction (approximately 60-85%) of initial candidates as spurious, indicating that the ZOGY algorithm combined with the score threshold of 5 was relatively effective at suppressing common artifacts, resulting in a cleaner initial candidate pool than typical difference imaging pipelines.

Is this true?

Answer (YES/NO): NO